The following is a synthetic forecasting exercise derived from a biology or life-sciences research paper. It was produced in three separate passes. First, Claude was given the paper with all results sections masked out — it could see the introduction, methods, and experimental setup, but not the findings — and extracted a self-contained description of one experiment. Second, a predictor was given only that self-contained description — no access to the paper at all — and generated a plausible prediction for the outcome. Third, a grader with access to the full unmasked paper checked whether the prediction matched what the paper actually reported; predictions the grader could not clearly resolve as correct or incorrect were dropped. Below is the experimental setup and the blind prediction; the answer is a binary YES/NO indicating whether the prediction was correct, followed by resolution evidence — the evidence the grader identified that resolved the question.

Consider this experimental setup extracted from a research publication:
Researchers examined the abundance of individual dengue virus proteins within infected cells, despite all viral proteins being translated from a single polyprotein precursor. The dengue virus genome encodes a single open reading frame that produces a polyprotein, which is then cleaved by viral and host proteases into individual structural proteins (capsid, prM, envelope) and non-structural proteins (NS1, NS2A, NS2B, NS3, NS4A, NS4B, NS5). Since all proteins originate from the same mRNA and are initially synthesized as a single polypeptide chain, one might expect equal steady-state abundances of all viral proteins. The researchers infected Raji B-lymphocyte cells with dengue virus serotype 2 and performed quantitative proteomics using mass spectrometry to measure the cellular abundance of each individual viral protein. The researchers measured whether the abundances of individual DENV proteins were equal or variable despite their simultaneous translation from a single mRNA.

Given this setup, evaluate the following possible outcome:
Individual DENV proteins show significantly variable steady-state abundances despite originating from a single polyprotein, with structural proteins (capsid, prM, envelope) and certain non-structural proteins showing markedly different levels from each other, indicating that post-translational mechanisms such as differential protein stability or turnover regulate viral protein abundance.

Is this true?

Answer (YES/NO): NO